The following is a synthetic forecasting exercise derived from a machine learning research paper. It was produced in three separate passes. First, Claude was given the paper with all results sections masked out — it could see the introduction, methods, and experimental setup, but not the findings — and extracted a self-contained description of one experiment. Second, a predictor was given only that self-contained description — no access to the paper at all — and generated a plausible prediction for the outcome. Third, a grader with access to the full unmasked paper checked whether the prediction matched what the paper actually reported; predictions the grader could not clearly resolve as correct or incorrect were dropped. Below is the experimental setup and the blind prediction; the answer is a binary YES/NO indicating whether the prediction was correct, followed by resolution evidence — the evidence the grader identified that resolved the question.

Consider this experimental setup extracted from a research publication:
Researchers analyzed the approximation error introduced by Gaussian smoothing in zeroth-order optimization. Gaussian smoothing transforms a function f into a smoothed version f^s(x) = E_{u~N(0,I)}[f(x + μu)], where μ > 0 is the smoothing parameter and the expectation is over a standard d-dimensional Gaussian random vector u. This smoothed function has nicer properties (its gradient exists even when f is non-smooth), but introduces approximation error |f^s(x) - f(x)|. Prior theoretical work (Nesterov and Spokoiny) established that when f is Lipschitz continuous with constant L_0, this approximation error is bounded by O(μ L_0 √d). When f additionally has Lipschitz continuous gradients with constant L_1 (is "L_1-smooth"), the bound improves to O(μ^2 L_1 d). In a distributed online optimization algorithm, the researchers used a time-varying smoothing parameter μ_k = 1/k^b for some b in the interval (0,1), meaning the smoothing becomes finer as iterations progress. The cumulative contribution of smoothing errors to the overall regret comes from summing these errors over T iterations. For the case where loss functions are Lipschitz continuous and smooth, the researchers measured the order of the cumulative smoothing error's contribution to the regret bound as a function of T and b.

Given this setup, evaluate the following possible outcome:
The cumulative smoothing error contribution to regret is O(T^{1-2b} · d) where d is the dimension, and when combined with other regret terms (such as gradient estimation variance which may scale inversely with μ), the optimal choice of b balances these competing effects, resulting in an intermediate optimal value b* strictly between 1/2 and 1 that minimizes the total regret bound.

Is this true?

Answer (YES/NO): NO